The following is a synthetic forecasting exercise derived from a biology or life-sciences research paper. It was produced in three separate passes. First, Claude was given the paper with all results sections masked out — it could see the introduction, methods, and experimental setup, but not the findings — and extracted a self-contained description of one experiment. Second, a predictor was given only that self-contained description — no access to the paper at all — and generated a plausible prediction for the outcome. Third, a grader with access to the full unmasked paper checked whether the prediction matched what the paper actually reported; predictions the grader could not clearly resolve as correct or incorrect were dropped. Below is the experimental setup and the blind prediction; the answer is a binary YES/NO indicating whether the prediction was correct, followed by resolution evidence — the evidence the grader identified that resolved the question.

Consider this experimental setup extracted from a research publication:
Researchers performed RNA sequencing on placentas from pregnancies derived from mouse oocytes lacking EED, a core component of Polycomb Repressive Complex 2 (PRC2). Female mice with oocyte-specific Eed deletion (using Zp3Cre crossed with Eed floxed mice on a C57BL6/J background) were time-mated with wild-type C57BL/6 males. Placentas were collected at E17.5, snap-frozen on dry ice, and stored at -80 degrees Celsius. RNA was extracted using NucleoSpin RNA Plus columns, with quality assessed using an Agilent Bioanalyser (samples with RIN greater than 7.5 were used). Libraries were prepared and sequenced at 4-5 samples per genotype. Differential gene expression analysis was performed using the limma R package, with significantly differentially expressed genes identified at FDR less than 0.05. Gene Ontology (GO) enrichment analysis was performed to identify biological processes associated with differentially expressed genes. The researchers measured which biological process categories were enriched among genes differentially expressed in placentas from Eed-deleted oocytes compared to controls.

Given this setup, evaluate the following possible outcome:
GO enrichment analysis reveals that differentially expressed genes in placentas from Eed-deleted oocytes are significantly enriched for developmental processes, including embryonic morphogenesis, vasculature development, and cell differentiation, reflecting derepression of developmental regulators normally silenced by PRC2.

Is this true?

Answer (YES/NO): YES